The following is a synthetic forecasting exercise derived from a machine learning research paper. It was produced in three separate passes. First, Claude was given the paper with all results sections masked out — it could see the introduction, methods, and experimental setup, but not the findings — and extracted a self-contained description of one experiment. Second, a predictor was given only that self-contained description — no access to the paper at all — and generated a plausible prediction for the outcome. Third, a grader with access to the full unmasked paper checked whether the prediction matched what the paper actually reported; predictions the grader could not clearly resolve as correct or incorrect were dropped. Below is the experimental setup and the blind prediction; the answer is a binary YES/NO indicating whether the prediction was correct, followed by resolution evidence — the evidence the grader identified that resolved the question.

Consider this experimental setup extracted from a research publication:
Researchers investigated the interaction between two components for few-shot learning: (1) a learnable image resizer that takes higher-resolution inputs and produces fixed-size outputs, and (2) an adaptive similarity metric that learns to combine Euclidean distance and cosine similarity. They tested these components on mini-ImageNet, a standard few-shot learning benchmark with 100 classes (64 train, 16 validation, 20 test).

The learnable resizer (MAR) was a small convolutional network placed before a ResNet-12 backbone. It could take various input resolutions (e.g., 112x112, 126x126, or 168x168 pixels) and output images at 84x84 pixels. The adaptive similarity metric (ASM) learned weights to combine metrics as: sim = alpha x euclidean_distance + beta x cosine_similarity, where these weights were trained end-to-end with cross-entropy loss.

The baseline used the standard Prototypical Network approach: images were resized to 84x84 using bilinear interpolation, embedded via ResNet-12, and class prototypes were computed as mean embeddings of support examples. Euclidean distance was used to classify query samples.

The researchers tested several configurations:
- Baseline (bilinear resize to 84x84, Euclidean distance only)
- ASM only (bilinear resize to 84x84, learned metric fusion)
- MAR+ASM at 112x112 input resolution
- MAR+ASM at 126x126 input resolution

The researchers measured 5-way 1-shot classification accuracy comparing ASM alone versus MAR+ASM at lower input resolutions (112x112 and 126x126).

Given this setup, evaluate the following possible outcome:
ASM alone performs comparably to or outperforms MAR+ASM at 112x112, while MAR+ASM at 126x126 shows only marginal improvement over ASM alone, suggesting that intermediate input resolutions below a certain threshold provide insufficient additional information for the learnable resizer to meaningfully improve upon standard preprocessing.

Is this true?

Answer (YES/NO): NO